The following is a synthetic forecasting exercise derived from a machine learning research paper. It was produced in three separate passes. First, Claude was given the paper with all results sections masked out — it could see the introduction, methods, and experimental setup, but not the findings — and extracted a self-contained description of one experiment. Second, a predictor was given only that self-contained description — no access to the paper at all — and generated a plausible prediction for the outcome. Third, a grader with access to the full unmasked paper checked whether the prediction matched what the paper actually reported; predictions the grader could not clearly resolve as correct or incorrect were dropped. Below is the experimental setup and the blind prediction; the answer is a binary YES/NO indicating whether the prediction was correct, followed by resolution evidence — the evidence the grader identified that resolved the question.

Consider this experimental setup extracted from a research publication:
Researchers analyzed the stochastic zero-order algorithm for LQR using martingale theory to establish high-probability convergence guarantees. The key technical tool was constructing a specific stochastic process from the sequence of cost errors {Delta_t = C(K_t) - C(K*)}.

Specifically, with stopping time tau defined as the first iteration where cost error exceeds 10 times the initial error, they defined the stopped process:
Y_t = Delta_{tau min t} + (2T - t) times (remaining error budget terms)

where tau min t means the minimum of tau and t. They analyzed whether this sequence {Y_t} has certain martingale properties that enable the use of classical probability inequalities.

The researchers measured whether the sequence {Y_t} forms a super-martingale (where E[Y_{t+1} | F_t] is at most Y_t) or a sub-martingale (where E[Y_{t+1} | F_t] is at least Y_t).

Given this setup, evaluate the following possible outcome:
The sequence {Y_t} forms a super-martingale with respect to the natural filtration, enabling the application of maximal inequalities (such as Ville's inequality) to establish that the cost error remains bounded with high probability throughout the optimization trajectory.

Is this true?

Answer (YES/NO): YES